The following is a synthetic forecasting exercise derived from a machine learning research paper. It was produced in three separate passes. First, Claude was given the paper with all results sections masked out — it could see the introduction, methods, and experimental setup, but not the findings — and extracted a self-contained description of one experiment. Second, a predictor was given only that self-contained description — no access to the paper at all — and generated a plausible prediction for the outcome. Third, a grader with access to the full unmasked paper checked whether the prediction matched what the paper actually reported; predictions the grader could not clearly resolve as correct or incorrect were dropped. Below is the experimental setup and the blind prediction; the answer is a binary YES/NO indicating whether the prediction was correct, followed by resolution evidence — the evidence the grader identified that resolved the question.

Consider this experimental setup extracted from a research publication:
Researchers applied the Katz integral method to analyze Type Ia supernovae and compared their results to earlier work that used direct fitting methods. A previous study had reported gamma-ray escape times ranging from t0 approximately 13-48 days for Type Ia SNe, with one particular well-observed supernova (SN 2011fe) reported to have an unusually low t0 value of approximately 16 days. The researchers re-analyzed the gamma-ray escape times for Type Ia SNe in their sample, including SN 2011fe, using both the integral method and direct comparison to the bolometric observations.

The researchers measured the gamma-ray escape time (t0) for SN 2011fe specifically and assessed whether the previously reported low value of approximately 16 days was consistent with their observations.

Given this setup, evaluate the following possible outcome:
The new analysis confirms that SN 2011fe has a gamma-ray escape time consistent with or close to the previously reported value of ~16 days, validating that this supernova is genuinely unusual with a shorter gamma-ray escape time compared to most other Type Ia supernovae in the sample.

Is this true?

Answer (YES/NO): NO